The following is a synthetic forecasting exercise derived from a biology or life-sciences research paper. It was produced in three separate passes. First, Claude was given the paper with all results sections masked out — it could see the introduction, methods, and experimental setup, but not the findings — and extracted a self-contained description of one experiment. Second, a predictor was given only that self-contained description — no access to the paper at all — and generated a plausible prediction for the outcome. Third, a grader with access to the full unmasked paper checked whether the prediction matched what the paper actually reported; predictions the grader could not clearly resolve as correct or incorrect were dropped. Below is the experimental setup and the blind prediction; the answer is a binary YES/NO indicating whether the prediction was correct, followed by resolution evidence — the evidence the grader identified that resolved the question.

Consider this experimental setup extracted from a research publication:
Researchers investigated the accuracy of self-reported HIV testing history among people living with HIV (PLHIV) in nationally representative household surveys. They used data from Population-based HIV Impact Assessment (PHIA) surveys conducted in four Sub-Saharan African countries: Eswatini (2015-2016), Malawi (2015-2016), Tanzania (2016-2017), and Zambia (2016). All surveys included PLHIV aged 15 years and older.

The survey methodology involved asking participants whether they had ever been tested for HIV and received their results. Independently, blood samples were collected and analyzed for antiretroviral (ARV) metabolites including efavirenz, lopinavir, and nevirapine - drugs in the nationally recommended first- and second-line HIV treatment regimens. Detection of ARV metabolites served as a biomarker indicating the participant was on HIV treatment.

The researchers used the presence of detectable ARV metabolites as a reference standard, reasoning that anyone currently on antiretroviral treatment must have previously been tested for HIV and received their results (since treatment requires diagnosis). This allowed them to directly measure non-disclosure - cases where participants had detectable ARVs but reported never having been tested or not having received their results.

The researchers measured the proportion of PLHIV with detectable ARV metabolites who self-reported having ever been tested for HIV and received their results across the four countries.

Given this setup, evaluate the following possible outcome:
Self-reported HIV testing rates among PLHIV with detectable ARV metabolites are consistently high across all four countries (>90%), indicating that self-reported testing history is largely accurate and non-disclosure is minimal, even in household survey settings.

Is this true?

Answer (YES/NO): YES